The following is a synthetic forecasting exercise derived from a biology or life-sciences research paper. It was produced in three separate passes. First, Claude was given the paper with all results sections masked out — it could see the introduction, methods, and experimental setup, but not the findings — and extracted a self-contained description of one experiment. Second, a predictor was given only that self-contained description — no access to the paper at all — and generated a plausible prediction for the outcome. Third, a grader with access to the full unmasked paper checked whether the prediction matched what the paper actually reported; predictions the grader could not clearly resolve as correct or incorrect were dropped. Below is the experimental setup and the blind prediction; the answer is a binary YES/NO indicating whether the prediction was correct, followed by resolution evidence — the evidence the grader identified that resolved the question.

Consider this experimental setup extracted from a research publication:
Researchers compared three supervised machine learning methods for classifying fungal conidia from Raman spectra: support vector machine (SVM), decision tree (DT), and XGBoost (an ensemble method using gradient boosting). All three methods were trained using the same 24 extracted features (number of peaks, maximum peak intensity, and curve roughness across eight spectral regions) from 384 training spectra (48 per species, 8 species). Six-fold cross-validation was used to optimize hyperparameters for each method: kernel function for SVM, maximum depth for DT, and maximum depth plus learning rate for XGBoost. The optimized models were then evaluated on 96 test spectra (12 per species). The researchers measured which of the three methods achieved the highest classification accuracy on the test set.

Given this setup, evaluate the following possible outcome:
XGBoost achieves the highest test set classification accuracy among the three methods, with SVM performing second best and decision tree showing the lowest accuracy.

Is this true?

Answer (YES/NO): NO